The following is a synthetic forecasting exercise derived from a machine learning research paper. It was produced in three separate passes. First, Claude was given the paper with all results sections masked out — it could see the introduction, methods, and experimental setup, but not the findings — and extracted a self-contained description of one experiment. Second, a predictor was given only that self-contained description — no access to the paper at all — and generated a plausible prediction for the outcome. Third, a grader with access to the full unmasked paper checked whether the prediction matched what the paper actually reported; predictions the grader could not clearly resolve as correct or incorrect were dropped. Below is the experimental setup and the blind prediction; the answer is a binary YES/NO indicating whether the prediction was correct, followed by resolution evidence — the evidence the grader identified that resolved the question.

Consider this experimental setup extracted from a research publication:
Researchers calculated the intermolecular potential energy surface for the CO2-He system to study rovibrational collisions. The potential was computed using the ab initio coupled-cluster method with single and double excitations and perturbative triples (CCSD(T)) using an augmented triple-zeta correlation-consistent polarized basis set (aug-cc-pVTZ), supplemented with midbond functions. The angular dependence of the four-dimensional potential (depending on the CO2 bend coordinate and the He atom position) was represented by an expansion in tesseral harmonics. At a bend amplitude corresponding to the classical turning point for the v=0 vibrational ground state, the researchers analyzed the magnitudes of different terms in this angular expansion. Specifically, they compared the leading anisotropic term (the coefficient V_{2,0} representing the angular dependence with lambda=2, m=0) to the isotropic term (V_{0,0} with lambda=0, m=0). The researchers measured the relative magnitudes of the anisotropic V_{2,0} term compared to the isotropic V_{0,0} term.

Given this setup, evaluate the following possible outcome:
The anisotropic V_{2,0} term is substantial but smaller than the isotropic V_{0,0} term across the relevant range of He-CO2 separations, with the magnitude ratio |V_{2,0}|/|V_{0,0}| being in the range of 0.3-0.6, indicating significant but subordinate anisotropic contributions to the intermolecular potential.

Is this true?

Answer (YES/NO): NO